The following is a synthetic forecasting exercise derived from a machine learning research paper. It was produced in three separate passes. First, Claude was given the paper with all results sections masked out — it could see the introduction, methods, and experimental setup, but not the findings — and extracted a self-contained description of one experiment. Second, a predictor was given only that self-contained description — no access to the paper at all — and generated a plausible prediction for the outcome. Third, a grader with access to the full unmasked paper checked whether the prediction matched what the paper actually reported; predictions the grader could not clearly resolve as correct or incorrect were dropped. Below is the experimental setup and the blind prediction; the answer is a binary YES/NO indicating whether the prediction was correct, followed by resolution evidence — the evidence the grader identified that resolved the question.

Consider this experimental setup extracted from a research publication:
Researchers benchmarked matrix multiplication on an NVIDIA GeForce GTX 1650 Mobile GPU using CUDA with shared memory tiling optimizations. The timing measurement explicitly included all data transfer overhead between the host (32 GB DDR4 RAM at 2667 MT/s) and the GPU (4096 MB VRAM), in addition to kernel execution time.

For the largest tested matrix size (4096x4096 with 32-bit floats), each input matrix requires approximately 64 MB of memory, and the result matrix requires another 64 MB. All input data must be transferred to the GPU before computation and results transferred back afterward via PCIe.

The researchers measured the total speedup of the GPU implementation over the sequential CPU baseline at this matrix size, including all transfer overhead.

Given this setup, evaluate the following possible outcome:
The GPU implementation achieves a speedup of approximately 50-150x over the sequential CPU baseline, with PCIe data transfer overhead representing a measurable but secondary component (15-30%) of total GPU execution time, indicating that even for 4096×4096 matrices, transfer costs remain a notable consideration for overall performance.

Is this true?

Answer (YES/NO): NO